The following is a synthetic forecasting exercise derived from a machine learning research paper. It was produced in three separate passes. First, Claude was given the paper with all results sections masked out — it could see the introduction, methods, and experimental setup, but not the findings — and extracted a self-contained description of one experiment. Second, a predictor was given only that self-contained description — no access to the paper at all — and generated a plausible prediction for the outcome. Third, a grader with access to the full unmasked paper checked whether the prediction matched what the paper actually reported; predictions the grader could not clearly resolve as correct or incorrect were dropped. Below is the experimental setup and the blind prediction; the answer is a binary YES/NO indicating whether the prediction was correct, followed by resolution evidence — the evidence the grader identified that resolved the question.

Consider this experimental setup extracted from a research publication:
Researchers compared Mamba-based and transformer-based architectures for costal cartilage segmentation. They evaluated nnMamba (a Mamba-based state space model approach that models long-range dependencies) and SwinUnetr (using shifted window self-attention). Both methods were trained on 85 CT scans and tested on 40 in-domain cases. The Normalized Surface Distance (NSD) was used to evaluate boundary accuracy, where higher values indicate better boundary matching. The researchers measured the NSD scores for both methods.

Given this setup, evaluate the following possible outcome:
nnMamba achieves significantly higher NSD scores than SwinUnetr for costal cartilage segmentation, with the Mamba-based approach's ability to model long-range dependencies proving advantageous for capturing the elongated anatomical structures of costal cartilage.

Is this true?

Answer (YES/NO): YES